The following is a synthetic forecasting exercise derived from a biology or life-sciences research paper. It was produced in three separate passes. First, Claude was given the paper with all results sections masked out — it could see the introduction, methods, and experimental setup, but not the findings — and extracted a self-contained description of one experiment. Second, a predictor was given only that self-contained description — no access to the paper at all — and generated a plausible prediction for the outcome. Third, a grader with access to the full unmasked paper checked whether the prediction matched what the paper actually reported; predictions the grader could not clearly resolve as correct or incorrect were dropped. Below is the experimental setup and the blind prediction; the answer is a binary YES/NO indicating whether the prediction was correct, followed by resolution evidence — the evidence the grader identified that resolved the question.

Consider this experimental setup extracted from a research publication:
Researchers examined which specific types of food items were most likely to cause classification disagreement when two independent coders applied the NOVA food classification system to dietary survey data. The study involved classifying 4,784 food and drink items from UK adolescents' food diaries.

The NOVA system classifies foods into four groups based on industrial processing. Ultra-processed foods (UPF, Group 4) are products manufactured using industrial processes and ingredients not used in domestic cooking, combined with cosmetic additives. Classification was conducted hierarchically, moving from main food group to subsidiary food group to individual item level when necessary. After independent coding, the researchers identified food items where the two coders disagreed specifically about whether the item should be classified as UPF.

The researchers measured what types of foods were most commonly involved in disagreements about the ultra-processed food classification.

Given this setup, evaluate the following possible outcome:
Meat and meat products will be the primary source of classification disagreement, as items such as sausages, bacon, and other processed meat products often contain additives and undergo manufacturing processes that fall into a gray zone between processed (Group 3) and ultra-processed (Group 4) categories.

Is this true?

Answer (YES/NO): NO